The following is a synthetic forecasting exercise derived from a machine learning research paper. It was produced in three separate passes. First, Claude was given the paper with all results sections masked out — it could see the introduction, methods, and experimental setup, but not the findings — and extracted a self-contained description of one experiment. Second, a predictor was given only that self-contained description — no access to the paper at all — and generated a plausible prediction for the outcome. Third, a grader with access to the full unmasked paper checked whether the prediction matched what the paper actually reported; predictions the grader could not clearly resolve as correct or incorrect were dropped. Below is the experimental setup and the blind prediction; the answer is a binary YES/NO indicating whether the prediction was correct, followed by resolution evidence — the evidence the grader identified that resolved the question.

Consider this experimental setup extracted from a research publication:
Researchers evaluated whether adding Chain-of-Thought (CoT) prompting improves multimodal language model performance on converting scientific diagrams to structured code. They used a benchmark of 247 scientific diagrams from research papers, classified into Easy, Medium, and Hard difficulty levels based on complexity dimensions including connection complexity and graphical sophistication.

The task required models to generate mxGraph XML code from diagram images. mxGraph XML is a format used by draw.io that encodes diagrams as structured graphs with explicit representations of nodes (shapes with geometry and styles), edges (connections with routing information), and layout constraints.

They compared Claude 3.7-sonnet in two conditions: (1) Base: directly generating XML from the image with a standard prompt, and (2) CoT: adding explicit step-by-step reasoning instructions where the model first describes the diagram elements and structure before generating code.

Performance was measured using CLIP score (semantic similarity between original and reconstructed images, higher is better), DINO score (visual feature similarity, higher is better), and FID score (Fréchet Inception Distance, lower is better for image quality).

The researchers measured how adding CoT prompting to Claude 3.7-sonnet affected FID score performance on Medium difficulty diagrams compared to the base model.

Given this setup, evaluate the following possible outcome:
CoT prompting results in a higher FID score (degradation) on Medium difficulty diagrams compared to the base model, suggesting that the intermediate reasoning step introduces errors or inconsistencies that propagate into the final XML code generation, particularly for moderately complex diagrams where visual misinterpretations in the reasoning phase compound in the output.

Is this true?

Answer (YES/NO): NO